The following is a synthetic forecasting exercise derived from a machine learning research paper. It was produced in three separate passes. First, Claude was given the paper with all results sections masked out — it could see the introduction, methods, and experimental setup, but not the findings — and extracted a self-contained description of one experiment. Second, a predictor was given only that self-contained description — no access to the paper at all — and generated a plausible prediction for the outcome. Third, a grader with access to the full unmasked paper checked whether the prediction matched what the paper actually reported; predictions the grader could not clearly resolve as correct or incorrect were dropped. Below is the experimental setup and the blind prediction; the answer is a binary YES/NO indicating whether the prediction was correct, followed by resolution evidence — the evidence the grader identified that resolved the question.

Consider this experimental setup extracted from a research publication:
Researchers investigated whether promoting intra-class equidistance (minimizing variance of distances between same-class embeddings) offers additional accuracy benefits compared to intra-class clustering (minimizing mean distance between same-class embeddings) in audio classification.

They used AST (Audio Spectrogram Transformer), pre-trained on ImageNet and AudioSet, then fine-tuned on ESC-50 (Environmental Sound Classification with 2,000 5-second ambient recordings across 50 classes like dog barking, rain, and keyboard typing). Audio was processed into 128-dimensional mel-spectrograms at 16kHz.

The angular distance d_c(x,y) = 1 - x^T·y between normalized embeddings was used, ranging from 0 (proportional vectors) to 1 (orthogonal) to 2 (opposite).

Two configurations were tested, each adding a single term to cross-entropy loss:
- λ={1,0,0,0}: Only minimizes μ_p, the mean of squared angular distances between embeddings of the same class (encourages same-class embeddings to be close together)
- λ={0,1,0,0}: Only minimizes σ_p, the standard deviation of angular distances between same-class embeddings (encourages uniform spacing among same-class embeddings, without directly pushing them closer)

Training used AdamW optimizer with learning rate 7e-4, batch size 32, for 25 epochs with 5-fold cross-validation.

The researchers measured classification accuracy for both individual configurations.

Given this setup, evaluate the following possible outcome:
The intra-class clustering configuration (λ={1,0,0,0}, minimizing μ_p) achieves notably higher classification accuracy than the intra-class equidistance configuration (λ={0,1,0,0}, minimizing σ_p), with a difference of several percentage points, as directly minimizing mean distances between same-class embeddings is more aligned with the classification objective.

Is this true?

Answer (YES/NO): NO